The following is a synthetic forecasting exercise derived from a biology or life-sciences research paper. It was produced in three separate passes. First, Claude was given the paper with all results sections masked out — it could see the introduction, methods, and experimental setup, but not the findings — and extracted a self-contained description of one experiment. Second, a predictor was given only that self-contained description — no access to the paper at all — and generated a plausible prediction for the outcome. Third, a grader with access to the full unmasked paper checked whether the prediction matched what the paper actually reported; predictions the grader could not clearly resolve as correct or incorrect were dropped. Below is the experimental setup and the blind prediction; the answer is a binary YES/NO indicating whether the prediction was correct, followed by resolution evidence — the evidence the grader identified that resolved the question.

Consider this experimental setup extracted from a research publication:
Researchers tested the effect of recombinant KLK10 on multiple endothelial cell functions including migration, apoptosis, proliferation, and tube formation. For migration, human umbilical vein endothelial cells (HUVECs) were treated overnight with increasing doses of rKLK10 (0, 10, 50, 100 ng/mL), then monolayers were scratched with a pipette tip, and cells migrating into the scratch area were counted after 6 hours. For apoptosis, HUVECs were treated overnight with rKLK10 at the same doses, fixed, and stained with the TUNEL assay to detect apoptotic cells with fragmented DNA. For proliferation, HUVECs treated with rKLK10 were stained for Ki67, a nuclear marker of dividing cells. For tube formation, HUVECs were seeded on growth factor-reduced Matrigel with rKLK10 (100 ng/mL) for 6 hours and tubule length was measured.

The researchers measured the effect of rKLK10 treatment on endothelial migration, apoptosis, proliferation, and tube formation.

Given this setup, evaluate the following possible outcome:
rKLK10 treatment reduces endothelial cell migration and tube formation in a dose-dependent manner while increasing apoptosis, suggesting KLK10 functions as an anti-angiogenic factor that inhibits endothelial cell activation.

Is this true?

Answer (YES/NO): NO